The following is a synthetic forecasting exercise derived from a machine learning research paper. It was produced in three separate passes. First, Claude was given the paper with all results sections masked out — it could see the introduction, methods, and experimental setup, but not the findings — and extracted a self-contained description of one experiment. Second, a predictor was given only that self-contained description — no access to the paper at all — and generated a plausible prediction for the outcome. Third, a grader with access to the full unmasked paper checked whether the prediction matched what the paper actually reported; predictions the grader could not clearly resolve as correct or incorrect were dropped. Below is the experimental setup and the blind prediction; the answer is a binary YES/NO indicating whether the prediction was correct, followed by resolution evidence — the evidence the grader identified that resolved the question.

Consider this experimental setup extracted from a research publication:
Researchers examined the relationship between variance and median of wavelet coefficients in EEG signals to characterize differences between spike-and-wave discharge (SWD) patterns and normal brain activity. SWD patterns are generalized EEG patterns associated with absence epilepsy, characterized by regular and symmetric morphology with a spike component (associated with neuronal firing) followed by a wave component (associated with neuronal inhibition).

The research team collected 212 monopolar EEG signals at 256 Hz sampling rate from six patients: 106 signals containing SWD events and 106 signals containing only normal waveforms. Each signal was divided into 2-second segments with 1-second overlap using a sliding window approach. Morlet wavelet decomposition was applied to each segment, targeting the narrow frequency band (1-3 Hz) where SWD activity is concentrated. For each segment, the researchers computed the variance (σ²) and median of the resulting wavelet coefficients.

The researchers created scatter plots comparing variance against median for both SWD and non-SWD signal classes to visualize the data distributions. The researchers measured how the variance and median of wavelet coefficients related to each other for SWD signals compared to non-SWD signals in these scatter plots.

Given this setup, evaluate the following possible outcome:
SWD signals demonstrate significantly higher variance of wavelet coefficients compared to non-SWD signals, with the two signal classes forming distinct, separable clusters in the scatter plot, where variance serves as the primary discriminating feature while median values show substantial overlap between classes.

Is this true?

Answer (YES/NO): NO